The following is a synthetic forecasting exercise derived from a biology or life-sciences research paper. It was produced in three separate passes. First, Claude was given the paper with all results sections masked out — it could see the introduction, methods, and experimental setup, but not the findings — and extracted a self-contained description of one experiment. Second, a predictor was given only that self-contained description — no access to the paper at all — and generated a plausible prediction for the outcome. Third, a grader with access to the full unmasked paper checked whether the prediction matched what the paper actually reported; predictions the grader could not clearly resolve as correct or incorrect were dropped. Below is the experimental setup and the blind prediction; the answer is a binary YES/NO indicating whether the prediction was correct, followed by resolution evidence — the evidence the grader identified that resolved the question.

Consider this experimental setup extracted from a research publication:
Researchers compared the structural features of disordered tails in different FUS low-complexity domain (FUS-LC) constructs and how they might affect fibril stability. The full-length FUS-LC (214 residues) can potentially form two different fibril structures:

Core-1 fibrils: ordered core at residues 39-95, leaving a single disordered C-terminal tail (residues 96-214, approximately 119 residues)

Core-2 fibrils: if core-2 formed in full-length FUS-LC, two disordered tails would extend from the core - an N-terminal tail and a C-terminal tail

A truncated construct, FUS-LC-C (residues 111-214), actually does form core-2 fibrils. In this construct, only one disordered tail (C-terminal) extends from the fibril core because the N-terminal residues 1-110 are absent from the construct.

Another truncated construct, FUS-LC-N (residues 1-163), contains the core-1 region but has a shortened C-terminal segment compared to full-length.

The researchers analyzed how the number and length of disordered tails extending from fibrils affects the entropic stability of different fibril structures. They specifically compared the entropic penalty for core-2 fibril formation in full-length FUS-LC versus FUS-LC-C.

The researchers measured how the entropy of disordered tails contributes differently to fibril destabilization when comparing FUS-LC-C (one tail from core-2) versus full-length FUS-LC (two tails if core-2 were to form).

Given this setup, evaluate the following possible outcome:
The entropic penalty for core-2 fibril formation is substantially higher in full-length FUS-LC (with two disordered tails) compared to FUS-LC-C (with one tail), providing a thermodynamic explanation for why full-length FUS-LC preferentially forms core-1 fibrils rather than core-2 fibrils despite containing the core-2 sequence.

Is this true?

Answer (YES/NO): YES